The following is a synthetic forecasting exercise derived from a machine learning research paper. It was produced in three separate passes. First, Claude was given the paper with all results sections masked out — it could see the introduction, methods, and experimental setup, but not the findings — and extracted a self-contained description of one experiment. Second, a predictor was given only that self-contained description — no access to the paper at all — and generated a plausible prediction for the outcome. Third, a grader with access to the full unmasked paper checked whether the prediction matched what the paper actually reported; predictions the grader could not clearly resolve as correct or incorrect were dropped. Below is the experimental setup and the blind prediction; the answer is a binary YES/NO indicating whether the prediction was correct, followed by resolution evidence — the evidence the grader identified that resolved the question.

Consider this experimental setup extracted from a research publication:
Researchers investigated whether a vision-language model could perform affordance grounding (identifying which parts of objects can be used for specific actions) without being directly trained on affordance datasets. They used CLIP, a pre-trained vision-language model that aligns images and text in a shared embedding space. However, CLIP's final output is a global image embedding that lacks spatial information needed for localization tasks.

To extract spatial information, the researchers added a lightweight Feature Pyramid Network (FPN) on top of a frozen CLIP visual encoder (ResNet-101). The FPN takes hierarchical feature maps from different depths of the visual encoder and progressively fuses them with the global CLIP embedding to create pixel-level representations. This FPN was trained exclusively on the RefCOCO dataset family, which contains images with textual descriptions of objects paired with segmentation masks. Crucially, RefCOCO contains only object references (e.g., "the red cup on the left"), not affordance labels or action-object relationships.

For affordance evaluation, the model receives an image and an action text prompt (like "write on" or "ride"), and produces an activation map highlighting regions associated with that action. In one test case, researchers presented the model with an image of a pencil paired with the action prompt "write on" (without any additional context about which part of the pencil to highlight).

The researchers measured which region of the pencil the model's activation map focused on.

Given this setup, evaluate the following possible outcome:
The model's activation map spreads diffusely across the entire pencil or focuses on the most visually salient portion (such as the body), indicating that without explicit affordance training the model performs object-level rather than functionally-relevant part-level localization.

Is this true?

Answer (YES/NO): NO